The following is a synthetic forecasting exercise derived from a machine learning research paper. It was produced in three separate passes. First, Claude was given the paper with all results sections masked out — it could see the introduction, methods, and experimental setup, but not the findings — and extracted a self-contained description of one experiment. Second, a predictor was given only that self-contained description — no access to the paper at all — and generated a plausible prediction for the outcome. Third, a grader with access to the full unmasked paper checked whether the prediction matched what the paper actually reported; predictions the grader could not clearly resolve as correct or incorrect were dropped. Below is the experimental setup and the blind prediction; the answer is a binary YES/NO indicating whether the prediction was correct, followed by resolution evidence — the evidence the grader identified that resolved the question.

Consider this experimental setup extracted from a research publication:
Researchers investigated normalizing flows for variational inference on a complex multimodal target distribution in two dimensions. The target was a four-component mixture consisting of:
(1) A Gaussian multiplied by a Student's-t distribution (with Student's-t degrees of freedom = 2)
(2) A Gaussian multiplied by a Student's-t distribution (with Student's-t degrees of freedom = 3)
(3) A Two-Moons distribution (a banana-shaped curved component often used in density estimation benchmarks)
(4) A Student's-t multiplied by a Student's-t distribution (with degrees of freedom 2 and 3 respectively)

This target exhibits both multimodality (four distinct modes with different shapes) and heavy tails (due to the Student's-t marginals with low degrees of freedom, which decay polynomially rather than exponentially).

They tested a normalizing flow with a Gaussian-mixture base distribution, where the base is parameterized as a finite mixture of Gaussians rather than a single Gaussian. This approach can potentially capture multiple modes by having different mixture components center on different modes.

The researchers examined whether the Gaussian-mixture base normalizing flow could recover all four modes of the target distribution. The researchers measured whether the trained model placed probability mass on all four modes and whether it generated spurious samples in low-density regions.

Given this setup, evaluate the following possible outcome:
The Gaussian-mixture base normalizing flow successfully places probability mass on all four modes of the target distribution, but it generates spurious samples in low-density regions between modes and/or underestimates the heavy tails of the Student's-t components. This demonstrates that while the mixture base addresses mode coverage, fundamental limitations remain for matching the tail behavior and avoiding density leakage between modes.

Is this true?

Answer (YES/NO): YES